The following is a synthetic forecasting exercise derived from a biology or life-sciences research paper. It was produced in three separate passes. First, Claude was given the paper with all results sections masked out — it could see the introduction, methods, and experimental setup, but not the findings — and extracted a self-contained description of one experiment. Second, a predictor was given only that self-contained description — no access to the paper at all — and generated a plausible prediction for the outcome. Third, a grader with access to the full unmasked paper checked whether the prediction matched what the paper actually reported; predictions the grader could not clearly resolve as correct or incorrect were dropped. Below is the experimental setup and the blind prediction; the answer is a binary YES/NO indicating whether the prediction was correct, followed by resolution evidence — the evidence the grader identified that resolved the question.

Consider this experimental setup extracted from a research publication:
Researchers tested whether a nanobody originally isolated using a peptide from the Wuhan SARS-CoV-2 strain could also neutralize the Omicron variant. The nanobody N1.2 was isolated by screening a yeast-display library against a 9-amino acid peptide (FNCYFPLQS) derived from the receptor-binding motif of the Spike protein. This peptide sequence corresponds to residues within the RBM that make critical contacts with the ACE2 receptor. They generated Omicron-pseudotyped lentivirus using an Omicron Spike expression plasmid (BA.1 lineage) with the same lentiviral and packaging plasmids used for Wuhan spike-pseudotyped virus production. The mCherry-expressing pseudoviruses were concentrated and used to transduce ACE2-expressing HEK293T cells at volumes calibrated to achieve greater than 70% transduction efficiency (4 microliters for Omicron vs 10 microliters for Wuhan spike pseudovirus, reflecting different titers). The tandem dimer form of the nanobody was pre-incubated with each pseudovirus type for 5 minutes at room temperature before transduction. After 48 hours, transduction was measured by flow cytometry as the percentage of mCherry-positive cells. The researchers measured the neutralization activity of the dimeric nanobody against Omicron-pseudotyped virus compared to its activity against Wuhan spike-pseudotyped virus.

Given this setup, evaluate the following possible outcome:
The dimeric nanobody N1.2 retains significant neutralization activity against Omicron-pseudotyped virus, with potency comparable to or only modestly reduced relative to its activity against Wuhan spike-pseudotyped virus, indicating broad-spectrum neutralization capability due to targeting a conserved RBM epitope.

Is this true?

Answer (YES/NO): YES